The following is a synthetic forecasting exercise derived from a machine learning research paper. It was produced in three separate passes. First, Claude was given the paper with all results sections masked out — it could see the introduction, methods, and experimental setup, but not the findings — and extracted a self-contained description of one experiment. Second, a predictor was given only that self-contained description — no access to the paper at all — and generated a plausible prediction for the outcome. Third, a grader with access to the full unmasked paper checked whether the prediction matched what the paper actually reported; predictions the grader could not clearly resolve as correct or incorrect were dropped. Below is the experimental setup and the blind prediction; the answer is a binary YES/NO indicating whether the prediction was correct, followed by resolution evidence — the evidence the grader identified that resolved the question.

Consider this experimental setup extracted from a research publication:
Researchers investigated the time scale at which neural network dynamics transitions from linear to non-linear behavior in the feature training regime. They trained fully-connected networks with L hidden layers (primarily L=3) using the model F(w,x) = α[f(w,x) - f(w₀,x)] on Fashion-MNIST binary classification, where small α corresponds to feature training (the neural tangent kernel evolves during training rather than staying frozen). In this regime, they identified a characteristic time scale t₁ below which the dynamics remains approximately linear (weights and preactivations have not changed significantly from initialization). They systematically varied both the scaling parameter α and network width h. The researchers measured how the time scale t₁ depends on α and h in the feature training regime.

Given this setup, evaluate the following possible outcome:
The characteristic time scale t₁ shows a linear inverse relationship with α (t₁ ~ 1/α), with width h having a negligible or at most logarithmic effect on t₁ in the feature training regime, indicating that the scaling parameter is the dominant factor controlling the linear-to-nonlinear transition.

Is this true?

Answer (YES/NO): NO